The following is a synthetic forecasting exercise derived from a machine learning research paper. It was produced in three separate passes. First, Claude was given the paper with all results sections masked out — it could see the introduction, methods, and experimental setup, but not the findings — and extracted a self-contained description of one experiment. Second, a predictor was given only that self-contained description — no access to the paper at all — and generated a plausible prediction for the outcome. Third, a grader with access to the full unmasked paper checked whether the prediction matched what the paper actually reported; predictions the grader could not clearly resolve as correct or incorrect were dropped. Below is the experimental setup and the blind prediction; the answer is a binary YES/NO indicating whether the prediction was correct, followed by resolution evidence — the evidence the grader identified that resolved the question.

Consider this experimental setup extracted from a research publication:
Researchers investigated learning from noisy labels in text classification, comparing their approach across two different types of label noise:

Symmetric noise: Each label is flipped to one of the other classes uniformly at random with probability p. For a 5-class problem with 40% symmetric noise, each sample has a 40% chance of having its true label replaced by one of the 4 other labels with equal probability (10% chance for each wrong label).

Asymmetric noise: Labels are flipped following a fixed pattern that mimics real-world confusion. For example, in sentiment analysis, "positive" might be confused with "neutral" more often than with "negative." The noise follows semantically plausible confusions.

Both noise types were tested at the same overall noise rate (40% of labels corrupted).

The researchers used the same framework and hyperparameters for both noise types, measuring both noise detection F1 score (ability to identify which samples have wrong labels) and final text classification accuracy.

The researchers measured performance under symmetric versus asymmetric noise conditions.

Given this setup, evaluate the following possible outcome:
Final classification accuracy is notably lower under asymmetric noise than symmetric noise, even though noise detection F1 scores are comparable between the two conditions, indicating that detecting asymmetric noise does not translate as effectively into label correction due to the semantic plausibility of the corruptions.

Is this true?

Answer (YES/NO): NO